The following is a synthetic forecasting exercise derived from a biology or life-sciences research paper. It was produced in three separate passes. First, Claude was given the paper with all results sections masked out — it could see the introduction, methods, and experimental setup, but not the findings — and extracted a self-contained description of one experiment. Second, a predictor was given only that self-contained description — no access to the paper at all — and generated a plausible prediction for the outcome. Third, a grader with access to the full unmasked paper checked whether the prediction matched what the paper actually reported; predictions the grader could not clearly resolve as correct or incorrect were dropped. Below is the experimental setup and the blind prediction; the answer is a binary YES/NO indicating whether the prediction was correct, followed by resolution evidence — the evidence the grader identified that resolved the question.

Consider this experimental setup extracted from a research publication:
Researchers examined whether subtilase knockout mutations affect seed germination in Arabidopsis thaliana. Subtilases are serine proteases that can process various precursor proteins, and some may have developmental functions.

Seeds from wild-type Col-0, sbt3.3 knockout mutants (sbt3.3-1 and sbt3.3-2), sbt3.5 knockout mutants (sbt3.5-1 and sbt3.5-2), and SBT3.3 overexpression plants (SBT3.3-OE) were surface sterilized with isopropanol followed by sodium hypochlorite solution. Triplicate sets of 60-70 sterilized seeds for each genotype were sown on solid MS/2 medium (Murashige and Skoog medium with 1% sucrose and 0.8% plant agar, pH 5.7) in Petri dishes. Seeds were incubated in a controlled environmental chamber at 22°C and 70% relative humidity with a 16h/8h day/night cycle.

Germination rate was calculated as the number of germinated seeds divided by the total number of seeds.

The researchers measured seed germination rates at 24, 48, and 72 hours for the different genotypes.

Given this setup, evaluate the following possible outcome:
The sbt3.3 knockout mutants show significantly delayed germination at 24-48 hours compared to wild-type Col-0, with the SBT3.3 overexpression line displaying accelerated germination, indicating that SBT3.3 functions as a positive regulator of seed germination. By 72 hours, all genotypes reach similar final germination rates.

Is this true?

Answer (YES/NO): NO